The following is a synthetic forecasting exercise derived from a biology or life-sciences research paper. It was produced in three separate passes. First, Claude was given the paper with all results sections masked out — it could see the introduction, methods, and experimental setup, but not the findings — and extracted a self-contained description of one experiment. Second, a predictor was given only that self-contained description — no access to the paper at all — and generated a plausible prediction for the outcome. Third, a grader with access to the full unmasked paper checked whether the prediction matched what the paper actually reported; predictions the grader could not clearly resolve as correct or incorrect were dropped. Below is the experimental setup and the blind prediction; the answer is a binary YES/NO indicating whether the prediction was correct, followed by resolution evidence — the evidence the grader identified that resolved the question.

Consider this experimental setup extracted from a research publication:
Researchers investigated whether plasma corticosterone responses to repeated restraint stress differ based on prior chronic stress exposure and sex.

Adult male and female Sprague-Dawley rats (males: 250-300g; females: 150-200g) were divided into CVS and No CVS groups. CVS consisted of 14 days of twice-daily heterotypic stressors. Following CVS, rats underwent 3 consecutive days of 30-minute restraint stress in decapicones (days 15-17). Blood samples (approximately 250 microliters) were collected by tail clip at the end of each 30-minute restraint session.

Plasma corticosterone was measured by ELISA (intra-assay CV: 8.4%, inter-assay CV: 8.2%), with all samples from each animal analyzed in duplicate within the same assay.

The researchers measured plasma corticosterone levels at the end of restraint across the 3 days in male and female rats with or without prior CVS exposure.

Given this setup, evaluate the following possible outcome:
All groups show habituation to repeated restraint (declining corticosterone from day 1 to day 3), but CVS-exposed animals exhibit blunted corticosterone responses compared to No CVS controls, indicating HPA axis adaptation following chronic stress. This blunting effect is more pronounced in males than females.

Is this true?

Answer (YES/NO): NO